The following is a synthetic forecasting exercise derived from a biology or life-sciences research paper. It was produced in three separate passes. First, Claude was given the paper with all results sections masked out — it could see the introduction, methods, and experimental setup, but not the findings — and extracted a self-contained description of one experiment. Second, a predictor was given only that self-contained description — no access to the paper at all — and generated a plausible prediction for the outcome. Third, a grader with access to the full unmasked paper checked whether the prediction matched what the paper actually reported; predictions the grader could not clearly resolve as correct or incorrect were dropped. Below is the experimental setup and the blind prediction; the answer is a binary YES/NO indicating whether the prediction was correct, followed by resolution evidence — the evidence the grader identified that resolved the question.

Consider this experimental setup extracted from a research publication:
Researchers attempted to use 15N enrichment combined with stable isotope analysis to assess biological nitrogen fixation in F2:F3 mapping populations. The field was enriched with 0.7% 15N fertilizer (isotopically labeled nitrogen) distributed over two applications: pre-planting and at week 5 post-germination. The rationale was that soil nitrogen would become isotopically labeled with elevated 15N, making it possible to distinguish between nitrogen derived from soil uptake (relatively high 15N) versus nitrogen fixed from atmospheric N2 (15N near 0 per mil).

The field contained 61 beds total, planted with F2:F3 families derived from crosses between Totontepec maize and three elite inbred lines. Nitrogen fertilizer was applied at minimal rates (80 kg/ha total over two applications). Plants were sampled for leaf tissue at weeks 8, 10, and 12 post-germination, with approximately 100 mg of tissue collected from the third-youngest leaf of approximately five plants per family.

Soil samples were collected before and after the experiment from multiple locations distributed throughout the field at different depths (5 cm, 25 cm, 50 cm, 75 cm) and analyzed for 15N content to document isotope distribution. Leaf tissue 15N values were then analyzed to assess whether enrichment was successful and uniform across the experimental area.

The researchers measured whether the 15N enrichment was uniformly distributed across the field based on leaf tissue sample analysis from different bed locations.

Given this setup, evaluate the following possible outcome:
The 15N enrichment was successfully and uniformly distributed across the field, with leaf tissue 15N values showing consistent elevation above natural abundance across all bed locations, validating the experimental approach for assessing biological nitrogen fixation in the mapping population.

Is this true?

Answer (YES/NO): NO